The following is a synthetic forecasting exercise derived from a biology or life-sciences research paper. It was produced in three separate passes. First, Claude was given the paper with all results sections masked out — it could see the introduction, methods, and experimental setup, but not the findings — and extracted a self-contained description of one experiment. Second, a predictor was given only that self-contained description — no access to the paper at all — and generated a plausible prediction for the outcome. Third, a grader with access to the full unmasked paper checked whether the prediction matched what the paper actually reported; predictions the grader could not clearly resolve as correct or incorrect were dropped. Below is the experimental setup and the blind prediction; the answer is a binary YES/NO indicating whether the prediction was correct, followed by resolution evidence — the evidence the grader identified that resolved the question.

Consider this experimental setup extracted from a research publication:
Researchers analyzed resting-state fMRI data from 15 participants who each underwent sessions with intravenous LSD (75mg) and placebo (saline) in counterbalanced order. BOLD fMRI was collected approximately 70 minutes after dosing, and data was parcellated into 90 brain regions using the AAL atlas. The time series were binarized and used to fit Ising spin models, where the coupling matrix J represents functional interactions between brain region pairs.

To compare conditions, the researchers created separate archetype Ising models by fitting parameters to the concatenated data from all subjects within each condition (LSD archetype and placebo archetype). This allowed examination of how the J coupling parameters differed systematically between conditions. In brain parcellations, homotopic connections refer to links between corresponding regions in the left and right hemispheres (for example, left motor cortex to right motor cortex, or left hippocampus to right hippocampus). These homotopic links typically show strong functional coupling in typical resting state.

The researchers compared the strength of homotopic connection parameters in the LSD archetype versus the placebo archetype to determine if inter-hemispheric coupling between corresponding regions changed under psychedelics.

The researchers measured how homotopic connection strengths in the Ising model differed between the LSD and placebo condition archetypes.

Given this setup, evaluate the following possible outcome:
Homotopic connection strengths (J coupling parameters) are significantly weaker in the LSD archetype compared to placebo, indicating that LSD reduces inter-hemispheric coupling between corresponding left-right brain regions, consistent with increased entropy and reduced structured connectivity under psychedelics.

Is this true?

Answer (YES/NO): YES